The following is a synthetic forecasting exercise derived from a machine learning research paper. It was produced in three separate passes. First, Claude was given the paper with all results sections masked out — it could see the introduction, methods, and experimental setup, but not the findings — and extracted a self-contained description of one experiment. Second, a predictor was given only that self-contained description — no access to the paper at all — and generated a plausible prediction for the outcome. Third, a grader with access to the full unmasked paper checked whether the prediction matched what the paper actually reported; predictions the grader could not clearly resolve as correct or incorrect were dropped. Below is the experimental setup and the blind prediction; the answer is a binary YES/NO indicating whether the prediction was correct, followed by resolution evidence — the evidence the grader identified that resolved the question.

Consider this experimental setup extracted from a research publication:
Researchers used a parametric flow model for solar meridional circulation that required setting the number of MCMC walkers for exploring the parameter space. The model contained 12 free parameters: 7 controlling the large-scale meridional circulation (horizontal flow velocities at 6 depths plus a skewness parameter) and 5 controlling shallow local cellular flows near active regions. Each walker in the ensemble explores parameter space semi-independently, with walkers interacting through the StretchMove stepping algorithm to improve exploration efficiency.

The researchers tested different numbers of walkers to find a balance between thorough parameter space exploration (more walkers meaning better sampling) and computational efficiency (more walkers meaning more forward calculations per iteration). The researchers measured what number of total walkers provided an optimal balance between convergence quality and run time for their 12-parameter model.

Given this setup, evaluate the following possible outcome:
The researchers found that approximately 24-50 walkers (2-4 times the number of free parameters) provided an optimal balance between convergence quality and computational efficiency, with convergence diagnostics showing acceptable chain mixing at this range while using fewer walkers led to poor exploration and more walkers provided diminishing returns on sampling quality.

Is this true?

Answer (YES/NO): YES